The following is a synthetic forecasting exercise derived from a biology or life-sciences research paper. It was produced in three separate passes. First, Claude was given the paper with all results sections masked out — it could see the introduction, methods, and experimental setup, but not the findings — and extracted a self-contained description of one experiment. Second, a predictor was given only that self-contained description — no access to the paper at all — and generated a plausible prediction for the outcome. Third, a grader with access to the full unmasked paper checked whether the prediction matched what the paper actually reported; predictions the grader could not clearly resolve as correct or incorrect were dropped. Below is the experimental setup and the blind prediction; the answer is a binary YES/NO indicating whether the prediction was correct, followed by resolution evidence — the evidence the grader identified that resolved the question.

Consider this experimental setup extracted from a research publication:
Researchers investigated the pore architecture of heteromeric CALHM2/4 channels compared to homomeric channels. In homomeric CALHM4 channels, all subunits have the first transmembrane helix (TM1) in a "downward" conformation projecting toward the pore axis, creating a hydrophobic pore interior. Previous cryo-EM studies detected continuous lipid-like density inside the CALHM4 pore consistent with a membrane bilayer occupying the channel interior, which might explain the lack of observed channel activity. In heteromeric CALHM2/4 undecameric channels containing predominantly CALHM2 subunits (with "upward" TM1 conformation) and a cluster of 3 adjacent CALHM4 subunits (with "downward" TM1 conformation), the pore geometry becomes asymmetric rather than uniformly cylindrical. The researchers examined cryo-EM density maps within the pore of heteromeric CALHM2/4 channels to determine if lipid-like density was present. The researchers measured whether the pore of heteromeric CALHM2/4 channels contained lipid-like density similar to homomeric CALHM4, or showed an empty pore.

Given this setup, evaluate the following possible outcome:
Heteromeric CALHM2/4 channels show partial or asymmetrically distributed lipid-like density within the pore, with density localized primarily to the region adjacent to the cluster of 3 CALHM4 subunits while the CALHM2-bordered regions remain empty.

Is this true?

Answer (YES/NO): YES